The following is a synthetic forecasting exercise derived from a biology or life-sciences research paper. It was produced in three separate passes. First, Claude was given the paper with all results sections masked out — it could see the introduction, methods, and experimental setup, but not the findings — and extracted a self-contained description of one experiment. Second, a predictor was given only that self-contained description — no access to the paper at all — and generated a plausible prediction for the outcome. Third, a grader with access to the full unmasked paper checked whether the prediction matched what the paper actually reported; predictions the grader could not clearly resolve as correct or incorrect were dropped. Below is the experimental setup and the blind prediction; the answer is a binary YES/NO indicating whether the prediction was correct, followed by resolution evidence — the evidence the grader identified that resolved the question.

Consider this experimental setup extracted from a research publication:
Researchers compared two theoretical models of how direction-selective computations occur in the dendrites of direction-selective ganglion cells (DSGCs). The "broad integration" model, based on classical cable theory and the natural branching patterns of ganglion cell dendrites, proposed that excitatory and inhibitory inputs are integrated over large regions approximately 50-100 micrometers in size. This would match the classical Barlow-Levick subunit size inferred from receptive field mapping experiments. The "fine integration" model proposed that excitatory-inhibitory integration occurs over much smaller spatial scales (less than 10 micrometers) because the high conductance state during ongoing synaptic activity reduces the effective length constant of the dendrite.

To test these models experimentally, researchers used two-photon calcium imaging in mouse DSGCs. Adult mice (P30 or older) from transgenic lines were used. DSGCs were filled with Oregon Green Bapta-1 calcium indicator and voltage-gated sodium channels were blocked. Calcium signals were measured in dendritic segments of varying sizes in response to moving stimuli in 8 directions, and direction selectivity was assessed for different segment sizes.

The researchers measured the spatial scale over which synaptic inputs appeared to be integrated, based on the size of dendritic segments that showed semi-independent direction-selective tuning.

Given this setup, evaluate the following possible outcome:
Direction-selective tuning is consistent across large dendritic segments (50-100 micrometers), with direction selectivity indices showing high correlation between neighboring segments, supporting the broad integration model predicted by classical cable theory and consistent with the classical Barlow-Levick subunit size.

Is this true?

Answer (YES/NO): NO